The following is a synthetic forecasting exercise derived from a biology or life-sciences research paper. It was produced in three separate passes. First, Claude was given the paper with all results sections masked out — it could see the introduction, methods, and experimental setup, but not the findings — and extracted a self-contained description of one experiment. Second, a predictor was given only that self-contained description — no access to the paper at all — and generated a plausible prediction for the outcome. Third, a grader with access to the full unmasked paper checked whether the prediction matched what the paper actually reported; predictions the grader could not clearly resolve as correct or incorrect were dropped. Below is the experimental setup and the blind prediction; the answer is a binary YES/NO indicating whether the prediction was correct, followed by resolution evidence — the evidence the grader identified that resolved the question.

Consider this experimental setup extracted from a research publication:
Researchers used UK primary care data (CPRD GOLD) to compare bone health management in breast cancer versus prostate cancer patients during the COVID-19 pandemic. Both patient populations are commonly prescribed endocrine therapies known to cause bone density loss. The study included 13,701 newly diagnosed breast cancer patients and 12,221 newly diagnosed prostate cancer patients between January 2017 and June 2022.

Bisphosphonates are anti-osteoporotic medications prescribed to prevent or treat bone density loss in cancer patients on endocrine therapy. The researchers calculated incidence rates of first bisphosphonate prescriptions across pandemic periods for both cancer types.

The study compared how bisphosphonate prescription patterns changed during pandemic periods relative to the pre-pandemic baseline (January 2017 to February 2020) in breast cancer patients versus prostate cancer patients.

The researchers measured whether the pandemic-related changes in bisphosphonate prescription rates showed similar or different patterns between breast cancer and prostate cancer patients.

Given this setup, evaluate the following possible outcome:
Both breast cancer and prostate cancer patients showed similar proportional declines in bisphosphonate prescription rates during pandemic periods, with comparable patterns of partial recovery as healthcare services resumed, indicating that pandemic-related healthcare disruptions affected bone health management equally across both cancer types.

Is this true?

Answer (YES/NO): NO